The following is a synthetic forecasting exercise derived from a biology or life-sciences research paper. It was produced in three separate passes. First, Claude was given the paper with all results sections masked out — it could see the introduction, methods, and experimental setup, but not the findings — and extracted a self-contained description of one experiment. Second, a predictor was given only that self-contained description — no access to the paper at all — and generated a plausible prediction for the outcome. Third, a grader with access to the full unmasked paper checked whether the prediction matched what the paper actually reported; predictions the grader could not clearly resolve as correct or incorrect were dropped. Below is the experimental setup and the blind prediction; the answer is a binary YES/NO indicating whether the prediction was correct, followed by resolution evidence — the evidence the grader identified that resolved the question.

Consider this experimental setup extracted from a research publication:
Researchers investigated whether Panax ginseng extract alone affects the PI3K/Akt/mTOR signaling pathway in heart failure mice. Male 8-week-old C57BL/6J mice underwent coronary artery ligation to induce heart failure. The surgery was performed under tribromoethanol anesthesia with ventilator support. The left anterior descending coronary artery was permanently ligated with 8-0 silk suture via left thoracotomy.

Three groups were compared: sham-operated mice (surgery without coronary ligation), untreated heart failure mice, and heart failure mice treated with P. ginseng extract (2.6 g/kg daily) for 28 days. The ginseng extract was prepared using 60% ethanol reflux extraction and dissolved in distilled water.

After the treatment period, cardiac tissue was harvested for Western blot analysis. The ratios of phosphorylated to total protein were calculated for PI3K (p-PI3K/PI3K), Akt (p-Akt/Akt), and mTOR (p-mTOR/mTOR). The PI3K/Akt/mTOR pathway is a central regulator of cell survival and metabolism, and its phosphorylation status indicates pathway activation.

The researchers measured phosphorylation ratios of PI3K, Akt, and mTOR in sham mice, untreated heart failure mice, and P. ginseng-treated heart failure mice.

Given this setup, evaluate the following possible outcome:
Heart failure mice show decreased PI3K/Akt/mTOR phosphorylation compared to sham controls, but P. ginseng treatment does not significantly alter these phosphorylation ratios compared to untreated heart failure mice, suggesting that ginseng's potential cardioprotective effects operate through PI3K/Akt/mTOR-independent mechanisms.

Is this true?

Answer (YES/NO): YES